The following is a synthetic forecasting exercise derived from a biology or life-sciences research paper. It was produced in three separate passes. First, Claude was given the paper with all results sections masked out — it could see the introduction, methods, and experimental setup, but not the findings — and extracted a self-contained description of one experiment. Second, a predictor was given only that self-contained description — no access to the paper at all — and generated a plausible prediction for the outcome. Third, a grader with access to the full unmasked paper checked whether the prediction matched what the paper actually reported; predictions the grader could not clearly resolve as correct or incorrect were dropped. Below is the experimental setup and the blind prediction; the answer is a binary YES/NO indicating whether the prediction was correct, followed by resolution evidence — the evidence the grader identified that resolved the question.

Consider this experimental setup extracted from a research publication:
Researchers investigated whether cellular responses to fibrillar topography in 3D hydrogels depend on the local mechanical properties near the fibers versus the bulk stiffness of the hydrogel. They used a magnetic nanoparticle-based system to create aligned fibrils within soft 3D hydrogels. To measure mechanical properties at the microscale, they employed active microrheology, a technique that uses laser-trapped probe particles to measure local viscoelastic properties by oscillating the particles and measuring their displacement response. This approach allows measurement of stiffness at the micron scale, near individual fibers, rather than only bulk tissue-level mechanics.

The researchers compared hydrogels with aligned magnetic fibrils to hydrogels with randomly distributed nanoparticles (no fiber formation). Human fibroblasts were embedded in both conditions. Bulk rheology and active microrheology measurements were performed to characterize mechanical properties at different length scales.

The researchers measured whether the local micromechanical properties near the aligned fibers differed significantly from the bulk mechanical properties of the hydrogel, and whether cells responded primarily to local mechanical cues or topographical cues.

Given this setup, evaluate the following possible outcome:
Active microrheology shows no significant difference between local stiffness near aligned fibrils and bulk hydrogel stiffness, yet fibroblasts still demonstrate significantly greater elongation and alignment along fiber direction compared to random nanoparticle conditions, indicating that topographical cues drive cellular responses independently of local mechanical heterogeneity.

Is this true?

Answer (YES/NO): NO